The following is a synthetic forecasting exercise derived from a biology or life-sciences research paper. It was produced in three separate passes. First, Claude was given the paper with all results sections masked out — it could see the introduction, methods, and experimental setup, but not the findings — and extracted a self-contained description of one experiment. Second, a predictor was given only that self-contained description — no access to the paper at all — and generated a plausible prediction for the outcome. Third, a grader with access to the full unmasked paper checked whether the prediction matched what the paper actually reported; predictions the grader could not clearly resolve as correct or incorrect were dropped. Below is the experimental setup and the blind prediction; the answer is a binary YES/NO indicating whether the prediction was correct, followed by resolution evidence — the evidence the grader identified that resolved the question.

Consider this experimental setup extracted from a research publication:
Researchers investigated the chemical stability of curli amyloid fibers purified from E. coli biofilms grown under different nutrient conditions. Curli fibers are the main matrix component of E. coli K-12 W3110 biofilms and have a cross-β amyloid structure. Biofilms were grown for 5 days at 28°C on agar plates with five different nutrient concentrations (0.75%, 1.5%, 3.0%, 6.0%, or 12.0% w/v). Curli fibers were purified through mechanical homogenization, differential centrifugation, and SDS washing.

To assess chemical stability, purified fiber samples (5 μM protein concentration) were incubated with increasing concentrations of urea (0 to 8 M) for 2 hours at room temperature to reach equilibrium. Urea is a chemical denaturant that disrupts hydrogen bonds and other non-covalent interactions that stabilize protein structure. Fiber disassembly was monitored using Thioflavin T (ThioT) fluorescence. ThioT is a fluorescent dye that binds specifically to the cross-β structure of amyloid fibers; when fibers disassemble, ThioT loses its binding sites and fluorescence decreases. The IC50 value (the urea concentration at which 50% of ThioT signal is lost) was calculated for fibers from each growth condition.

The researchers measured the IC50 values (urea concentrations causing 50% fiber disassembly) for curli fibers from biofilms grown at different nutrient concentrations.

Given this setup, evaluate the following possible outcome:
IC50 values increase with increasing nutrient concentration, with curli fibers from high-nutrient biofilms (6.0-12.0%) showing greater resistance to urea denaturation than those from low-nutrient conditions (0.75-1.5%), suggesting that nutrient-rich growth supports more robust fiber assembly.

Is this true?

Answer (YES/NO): NO